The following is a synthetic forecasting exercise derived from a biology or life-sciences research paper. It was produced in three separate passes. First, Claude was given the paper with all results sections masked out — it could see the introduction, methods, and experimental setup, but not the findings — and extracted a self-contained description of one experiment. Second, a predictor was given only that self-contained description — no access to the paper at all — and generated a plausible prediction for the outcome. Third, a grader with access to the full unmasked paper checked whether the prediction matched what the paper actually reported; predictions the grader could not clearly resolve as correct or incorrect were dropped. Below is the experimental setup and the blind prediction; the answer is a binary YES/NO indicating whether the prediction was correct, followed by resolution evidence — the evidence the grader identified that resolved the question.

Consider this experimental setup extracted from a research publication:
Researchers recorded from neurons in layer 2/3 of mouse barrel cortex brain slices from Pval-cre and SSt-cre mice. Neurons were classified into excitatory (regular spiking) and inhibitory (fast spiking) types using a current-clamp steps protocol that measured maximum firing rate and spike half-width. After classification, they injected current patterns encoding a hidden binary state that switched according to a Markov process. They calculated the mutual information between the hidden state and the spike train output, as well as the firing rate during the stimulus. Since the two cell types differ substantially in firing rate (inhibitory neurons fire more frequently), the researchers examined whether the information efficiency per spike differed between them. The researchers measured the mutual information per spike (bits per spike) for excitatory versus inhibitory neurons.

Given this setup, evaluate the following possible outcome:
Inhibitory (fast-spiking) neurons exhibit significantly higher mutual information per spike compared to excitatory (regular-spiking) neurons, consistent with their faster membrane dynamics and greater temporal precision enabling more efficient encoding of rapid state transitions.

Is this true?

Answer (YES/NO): NO